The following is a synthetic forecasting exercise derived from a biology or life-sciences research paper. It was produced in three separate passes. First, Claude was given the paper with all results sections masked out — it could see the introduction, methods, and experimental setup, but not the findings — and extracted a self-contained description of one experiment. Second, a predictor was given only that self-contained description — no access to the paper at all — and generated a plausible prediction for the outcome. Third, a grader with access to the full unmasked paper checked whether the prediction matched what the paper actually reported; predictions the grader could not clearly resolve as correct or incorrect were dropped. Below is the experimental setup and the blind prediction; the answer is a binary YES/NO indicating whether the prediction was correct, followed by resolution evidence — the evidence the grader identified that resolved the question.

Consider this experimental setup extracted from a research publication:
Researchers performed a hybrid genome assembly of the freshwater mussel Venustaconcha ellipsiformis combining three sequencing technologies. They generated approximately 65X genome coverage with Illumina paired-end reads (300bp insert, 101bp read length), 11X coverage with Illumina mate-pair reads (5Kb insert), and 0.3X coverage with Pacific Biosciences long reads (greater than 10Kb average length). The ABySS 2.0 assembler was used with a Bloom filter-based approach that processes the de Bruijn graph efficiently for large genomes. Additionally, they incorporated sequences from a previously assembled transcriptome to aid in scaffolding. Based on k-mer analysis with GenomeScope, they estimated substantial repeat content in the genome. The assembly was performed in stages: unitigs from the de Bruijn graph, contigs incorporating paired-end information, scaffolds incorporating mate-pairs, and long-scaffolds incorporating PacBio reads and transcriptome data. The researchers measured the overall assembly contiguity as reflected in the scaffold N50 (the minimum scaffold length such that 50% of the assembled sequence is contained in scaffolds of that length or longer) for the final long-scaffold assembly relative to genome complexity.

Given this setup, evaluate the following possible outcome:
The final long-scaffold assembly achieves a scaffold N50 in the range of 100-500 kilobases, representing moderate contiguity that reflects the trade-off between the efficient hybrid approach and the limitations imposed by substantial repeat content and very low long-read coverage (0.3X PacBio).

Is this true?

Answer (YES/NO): NO